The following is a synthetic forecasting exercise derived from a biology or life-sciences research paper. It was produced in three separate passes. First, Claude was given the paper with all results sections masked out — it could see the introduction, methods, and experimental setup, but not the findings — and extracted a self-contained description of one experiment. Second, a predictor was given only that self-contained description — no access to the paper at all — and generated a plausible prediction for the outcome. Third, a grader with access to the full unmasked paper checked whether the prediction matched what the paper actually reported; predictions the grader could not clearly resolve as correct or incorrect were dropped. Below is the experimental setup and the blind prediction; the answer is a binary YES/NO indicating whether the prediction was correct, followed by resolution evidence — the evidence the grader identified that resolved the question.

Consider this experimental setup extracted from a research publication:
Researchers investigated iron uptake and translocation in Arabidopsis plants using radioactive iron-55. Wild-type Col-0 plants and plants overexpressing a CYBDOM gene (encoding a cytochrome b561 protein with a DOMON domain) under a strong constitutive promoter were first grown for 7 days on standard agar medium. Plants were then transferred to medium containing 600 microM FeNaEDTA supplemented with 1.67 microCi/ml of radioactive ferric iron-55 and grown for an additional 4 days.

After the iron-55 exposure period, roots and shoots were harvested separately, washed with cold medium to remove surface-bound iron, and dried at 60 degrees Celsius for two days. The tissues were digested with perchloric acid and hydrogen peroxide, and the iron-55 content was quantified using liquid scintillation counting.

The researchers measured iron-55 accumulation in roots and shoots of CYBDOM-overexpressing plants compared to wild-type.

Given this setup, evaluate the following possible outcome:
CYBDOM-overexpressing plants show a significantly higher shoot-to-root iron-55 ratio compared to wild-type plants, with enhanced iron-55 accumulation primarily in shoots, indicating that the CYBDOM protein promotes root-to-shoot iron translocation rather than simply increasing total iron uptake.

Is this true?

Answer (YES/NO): YES